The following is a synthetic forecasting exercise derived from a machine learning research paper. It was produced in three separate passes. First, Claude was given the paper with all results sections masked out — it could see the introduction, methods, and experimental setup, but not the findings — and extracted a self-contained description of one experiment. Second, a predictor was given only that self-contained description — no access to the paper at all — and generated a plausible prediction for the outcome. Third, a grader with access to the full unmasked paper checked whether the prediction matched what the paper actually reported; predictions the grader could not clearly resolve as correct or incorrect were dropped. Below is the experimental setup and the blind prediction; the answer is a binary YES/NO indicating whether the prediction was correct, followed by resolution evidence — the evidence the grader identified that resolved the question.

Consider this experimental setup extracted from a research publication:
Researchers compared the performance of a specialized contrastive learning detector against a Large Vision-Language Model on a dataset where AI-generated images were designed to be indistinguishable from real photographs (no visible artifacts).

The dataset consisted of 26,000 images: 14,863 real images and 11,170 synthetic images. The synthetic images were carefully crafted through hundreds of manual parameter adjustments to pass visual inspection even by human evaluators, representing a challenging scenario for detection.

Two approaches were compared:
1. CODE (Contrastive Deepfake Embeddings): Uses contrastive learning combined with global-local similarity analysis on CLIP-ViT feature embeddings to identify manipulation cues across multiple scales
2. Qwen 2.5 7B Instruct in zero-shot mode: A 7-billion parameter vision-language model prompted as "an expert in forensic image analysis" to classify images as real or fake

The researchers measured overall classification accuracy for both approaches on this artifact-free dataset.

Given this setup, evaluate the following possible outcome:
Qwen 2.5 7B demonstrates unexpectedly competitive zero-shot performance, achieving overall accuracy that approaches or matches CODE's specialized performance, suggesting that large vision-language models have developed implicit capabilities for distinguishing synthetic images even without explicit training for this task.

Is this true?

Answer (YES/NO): NO